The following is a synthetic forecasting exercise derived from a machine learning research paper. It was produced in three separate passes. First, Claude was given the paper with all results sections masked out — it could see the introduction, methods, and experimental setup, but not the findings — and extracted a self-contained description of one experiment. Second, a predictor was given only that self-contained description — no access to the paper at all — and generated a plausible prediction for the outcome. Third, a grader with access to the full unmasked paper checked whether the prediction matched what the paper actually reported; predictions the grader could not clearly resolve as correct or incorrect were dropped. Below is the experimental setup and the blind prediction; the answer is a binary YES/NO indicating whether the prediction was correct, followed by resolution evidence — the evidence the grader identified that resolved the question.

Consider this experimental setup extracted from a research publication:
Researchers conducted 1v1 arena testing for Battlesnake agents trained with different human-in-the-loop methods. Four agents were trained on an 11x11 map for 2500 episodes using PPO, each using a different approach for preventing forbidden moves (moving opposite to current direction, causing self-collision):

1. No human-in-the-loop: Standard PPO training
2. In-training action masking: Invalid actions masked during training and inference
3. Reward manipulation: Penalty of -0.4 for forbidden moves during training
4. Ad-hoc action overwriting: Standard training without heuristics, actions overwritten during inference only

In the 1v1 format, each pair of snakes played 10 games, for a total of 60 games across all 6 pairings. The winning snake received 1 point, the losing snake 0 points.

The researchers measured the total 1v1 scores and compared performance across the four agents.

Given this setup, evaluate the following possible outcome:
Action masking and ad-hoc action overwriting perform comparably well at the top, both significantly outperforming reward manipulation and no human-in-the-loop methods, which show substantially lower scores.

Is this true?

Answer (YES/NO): NO